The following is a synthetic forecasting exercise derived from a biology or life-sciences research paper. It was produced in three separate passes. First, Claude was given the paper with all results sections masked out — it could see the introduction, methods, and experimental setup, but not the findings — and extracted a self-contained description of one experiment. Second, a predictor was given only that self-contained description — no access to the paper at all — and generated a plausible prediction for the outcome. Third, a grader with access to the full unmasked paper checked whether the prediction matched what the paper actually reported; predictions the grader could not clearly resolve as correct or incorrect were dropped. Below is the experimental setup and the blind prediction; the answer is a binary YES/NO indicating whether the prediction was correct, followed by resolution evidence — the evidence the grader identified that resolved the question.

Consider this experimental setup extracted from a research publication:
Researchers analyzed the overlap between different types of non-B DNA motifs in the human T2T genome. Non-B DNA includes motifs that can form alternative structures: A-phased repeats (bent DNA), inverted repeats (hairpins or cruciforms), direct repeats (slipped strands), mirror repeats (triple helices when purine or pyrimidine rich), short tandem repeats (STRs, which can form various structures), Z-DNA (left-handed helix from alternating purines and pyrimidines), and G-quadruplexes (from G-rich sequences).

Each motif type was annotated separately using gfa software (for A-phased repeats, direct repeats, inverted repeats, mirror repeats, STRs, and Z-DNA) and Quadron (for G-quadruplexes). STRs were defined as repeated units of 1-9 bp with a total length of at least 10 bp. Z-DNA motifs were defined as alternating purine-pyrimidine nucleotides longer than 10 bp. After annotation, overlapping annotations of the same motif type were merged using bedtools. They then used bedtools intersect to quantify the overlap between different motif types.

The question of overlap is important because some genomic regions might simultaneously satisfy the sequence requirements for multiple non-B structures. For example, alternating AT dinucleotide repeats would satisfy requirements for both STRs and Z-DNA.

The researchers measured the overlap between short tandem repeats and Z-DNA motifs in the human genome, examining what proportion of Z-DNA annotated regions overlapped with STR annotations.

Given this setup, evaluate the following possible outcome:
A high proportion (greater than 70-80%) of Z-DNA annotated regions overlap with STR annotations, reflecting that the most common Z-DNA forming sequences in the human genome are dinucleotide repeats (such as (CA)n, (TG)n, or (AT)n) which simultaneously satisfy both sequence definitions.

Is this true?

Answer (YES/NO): NO